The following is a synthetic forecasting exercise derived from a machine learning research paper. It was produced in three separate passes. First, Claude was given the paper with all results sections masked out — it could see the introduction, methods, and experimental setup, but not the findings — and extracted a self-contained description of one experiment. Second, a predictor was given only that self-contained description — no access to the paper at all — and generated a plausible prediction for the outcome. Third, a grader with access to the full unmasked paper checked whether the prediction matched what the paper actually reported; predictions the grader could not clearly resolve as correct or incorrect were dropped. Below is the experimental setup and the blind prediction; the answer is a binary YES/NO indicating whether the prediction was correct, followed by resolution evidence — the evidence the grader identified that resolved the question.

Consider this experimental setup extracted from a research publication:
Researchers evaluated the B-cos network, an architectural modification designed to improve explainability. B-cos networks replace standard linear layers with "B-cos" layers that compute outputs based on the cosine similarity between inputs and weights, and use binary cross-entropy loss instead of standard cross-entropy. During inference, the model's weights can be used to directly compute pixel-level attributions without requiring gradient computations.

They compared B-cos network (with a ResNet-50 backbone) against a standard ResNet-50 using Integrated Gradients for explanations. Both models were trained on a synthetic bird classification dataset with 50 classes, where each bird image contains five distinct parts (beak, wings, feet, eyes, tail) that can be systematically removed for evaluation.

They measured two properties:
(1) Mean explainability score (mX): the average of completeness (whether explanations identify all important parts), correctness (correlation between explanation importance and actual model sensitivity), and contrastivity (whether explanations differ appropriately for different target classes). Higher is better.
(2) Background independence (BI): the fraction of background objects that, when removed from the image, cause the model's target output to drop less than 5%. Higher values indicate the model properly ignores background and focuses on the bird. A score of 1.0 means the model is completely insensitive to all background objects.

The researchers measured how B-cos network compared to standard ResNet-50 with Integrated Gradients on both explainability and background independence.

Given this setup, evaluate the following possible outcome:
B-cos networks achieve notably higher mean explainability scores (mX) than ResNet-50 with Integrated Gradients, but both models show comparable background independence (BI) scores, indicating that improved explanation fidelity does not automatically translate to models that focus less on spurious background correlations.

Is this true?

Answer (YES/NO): NO